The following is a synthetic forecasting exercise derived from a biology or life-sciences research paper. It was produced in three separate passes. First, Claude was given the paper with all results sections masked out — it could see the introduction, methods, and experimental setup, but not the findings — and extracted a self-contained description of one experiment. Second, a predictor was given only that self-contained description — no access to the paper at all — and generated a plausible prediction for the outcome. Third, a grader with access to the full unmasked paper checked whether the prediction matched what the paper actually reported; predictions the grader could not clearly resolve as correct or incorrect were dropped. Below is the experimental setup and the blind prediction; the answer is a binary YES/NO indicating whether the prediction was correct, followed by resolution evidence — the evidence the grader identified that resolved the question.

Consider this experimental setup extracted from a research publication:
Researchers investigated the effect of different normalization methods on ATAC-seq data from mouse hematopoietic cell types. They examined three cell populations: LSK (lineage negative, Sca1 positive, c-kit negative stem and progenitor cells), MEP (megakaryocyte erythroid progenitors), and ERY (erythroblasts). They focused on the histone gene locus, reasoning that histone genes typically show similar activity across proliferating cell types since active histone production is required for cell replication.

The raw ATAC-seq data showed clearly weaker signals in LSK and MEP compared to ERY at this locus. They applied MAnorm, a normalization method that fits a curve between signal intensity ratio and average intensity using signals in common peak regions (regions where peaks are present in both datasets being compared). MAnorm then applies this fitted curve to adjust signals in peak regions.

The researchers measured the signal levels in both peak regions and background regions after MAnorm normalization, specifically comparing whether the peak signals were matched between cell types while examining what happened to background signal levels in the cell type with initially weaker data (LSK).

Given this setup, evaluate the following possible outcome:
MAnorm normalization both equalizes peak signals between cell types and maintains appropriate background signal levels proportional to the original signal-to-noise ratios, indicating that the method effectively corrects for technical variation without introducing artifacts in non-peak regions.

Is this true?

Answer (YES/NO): NO